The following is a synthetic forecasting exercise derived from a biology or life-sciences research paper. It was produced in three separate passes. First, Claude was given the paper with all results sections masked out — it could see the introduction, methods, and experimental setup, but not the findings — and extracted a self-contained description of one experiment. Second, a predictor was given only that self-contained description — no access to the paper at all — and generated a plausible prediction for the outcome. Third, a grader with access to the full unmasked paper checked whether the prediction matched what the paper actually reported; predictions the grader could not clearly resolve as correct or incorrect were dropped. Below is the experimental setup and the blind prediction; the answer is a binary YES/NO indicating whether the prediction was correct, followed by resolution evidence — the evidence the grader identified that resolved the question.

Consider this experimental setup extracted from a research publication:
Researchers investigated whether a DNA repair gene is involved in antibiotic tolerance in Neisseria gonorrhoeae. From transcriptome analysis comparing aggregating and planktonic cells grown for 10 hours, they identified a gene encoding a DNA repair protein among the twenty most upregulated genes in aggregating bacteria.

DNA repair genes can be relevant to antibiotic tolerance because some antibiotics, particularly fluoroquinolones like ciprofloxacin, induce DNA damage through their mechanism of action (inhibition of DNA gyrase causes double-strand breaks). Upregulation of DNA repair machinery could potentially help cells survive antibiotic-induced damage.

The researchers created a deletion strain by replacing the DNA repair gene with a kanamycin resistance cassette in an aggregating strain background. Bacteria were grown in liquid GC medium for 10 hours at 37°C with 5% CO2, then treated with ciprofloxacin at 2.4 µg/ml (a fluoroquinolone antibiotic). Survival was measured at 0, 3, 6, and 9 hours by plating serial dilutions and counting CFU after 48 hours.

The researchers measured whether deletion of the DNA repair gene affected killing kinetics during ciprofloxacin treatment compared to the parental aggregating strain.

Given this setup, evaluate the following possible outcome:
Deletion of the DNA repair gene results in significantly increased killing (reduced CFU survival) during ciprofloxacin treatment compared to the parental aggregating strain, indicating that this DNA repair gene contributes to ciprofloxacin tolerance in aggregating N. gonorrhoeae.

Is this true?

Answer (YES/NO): YES